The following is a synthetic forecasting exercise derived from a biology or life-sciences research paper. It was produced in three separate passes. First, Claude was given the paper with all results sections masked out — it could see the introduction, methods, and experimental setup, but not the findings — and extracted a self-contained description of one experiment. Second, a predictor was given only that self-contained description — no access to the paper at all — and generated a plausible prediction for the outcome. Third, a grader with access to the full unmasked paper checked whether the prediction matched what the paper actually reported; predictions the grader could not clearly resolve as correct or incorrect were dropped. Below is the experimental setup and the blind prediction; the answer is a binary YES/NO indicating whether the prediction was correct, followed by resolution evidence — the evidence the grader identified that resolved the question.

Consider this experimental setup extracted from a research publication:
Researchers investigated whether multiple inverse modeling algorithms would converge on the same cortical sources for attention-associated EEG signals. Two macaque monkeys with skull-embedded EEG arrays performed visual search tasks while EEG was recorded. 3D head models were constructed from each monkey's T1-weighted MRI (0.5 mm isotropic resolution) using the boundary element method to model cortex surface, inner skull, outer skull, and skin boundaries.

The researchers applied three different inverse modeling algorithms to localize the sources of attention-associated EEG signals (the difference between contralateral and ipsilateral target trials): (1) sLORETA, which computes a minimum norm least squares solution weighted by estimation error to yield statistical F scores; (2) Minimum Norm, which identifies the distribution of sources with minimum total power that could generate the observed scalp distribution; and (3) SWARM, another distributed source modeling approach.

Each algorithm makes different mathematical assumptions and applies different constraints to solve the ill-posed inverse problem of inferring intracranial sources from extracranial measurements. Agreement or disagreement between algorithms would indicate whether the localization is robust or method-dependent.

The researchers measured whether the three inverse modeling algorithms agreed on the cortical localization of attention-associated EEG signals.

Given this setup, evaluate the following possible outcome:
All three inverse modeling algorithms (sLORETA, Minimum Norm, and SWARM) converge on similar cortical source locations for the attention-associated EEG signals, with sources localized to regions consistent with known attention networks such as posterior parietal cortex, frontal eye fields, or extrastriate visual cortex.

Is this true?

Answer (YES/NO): YES